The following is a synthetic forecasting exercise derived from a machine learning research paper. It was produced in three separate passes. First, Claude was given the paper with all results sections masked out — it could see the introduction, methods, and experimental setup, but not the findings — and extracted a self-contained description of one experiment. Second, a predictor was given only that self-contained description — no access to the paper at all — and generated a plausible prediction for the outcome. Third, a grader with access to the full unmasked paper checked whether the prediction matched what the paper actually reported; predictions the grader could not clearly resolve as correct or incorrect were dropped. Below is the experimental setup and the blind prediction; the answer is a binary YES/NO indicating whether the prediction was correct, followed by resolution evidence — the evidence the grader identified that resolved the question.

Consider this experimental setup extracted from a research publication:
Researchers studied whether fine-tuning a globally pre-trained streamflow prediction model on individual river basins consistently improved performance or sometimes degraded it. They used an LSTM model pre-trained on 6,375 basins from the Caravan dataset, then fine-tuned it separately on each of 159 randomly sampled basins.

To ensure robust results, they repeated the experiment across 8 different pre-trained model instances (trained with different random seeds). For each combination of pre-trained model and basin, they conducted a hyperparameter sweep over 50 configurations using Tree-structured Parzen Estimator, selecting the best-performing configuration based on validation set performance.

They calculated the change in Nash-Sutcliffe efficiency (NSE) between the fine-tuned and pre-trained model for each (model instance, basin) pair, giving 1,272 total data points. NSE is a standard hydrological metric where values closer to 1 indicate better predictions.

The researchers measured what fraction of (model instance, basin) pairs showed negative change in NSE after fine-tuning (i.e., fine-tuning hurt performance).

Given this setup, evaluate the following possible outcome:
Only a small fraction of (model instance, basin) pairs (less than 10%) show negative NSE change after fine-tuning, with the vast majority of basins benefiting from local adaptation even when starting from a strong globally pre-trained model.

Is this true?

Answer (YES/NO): NO